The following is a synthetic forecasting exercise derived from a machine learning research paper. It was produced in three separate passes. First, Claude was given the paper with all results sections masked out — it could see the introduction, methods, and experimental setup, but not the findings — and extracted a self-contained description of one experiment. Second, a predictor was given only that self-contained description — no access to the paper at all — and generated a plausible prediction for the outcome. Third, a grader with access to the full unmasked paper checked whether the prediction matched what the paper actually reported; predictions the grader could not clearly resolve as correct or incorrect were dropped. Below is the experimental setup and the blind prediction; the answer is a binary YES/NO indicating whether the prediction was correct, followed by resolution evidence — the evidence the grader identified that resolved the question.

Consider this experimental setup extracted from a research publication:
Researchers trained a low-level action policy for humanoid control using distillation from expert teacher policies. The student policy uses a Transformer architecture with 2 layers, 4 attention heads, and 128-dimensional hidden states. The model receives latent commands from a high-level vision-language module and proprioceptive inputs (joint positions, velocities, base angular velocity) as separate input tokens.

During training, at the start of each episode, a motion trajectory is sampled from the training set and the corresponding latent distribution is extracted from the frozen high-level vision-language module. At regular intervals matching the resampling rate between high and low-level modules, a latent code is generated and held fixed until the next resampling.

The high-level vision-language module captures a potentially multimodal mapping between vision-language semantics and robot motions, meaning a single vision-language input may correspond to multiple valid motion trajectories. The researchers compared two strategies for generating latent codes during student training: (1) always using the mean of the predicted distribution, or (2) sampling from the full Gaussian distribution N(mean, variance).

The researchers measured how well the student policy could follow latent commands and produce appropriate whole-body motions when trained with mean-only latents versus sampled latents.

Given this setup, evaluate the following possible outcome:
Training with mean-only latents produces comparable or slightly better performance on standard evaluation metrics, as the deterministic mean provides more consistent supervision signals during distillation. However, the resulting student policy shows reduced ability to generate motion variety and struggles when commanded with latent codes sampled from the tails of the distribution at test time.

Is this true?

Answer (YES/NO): NO